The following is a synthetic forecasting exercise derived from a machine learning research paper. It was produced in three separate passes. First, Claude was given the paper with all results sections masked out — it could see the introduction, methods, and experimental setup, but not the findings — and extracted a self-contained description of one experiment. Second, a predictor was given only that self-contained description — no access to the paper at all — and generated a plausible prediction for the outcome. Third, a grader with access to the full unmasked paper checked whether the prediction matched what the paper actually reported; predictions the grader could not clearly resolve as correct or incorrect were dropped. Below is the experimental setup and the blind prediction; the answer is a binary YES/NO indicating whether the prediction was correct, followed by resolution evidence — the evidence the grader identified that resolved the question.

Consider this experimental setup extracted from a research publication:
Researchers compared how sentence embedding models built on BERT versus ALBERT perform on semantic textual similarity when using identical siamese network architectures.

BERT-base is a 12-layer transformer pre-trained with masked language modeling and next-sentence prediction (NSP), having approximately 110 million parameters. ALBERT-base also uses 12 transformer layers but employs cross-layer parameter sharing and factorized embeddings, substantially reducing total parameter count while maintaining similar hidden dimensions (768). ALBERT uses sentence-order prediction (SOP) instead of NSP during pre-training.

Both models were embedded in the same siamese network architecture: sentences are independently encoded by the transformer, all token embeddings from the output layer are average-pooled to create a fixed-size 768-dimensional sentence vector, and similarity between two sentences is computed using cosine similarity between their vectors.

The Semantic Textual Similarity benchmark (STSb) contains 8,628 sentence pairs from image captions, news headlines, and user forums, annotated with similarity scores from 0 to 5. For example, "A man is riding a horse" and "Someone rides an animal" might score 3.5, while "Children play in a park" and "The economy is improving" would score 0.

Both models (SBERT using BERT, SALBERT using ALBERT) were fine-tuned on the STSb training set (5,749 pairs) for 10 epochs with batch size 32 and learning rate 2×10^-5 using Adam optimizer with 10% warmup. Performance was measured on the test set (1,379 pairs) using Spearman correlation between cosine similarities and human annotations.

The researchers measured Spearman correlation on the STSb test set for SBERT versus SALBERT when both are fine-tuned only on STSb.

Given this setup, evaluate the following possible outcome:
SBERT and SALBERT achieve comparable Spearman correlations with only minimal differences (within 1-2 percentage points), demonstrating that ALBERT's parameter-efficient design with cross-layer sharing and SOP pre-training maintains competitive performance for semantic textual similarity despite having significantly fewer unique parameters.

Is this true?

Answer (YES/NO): NO